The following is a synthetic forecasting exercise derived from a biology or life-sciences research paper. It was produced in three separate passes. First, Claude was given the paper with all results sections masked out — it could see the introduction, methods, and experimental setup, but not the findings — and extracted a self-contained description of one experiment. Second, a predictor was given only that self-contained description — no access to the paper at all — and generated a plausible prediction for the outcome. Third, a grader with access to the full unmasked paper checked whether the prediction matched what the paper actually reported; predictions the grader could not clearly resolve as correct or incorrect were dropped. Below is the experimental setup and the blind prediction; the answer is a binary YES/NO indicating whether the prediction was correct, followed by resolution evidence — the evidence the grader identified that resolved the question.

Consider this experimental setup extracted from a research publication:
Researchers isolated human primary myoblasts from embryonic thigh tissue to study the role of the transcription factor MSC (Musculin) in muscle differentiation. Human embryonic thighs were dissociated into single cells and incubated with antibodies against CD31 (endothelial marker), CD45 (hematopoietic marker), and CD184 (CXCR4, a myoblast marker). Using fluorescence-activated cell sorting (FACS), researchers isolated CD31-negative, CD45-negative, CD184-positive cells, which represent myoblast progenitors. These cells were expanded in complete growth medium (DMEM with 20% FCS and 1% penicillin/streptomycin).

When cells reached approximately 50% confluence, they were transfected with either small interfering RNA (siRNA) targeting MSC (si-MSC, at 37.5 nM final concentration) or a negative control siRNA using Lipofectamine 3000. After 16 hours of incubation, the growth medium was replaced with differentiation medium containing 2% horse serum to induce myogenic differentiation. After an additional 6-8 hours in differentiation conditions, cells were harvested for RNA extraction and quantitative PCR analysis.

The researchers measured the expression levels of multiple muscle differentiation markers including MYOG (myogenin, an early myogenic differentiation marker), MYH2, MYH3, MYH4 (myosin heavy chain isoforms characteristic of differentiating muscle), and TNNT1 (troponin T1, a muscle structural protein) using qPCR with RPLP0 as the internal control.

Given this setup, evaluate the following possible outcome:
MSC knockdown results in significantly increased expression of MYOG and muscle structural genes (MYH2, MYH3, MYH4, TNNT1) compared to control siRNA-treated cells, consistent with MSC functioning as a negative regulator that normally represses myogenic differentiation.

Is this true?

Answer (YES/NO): YES